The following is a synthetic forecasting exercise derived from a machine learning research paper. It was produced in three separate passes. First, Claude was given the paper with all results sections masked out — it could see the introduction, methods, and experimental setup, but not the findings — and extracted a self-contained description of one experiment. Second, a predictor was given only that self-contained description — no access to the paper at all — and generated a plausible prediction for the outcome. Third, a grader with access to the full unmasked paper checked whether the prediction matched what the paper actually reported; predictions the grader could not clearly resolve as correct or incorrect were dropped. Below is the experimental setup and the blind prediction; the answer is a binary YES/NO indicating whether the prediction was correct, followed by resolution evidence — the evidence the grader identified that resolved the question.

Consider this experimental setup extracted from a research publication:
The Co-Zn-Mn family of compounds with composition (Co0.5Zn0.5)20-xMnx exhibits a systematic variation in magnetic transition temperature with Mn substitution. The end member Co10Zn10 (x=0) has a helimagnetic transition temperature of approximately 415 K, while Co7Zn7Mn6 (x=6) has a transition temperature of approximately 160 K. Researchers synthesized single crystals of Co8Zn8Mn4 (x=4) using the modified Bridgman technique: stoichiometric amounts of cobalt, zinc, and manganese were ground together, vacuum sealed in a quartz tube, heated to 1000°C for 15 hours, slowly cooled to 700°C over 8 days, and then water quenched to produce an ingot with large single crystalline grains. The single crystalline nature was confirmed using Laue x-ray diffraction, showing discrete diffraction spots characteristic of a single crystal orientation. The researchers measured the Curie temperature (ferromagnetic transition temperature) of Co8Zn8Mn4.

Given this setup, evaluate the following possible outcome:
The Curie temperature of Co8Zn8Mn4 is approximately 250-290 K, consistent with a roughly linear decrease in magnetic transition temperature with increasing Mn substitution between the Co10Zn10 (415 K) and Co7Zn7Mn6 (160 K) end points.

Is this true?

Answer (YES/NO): YES